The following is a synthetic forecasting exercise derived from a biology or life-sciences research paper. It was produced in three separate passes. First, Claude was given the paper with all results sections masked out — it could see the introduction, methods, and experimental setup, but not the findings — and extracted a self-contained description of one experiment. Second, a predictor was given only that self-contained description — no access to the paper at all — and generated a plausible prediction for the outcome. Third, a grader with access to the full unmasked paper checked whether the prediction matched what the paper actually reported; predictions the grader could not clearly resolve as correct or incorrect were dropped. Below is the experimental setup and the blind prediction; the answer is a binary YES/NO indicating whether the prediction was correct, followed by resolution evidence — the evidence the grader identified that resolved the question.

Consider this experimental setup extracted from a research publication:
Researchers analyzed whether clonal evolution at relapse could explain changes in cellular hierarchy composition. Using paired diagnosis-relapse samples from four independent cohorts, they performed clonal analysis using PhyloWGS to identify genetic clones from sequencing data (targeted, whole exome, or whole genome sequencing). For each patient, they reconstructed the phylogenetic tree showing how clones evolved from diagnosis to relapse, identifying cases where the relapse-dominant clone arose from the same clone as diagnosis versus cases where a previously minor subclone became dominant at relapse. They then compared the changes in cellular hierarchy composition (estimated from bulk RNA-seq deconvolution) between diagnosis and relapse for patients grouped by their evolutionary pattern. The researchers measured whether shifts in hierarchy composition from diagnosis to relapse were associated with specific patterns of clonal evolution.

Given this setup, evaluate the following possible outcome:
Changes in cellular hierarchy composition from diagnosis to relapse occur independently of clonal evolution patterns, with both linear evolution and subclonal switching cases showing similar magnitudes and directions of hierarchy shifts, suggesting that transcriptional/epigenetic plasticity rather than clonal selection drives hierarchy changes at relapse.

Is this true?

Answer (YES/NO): NO